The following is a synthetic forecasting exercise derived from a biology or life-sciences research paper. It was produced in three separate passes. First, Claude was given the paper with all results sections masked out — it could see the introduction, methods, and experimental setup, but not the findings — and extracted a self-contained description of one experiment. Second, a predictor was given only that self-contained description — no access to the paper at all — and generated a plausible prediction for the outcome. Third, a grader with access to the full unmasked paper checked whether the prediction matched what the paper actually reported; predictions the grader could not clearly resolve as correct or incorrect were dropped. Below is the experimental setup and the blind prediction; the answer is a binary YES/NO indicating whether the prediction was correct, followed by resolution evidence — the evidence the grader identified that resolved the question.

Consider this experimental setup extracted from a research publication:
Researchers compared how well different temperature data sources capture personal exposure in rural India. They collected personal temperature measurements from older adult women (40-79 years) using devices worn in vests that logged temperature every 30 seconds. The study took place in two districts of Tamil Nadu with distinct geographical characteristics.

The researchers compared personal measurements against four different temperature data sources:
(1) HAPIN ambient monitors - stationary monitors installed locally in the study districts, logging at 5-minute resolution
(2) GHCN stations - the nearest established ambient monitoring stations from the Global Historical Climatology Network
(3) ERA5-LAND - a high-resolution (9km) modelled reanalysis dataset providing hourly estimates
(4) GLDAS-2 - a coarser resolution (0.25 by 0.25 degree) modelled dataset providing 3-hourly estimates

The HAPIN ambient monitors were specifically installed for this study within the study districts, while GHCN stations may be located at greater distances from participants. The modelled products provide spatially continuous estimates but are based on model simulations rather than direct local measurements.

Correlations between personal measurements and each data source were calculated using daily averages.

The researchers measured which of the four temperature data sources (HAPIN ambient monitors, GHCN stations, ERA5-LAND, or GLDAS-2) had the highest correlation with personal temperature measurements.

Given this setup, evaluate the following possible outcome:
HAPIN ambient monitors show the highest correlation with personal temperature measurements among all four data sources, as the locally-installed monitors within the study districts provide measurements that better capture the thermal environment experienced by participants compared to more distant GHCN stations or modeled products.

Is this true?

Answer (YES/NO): NO